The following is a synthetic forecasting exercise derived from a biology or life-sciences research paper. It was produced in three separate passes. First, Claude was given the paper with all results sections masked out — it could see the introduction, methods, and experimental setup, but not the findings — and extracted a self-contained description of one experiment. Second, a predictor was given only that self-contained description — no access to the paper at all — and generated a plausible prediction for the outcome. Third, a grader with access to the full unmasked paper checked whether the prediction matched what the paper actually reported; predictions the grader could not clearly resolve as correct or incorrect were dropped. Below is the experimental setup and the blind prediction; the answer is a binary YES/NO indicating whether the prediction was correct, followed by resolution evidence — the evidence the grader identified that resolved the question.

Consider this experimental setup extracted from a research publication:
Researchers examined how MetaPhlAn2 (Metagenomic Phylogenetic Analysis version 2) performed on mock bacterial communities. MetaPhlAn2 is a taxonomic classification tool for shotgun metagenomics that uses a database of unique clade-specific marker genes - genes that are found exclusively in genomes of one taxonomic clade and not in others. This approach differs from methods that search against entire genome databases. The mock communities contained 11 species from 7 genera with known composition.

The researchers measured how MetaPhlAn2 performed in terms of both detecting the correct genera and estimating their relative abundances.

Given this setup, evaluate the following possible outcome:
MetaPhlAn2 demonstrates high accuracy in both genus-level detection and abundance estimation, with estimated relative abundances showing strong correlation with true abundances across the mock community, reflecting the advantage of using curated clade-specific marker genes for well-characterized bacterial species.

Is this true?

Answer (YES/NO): NO